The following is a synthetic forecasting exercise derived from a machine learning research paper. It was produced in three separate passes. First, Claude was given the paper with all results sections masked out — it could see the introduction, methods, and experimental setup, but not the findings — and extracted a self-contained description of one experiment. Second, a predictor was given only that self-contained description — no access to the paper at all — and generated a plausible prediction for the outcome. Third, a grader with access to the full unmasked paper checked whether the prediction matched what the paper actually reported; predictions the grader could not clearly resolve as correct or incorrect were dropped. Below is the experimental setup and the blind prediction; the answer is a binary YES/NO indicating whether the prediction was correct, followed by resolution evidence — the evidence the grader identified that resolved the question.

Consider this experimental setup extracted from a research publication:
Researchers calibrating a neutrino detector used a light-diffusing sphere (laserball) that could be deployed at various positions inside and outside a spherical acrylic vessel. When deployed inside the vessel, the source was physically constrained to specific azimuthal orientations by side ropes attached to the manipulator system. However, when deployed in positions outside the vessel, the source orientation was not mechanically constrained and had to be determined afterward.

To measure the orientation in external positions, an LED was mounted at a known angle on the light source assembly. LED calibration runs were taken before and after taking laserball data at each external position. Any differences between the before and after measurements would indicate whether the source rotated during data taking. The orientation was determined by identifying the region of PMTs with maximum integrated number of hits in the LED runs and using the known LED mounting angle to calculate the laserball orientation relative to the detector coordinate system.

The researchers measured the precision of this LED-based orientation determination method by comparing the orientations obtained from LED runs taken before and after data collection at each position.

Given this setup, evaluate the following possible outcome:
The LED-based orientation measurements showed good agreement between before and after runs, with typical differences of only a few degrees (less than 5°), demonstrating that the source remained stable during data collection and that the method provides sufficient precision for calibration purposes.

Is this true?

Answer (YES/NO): NO